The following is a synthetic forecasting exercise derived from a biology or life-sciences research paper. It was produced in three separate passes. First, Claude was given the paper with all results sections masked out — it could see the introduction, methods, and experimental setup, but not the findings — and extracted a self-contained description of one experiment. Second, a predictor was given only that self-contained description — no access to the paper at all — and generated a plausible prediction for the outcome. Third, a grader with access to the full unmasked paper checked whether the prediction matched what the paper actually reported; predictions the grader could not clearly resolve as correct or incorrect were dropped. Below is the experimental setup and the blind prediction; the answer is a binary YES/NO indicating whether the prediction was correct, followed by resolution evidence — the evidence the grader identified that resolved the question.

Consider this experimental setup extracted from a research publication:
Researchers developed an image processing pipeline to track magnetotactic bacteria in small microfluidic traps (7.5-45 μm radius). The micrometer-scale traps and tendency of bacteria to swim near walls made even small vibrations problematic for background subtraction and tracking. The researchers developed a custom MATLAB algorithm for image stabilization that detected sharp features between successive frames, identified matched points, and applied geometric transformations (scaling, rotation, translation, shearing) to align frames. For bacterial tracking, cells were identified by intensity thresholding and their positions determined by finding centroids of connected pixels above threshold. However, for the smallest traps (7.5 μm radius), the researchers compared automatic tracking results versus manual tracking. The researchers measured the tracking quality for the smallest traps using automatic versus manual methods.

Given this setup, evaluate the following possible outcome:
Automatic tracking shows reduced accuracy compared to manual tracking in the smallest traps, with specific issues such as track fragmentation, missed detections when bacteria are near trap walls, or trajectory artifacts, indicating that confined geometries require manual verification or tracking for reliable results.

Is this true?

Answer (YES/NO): YES